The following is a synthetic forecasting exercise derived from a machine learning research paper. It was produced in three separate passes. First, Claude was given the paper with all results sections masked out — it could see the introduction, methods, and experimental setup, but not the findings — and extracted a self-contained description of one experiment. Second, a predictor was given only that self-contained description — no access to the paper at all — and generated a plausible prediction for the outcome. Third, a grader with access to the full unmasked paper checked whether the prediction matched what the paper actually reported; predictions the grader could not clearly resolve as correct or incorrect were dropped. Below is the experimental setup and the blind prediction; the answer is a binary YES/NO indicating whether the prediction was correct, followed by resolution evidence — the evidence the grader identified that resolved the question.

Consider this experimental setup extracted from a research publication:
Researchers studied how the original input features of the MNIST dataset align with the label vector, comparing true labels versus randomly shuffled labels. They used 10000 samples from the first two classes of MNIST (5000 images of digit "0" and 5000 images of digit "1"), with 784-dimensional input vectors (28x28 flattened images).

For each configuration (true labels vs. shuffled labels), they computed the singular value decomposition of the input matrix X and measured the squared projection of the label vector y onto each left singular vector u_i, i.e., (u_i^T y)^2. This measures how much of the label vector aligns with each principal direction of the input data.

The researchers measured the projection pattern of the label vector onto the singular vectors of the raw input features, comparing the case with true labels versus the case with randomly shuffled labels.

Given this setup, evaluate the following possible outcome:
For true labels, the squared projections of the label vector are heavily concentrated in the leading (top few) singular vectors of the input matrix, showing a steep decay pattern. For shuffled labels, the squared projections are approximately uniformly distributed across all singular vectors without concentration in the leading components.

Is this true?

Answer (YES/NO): YES